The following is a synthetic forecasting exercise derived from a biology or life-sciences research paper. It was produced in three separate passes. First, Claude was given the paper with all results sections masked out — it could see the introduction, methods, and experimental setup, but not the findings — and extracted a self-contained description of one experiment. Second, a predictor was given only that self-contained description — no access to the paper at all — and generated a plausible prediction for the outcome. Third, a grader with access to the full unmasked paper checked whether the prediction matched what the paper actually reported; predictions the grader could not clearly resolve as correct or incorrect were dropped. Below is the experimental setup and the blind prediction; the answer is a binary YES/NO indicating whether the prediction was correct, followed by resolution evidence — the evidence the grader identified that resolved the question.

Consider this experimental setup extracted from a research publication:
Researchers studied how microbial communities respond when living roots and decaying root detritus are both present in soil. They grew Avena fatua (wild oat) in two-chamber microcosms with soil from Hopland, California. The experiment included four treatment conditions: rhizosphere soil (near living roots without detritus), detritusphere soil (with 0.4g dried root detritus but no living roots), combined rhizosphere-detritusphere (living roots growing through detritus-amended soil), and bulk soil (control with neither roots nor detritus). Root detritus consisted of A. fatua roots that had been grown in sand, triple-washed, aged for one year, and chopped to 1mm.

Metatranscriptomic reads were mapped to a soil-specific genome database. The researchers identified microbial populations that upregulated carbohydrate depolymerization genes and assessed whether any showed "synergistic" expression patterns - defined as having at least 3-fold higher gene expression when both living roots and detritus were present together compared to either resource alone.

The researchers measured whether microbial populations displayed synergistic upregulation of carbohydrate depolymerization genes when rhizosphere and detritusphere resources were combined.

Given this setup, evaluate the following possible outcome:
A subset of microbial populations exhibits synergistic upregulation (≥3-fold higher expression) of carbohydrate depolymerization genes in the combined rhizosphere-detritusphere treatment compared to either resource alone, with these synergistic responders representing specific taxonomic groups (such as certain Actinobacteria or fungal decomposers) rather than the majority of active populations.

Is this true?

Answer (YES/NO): NO